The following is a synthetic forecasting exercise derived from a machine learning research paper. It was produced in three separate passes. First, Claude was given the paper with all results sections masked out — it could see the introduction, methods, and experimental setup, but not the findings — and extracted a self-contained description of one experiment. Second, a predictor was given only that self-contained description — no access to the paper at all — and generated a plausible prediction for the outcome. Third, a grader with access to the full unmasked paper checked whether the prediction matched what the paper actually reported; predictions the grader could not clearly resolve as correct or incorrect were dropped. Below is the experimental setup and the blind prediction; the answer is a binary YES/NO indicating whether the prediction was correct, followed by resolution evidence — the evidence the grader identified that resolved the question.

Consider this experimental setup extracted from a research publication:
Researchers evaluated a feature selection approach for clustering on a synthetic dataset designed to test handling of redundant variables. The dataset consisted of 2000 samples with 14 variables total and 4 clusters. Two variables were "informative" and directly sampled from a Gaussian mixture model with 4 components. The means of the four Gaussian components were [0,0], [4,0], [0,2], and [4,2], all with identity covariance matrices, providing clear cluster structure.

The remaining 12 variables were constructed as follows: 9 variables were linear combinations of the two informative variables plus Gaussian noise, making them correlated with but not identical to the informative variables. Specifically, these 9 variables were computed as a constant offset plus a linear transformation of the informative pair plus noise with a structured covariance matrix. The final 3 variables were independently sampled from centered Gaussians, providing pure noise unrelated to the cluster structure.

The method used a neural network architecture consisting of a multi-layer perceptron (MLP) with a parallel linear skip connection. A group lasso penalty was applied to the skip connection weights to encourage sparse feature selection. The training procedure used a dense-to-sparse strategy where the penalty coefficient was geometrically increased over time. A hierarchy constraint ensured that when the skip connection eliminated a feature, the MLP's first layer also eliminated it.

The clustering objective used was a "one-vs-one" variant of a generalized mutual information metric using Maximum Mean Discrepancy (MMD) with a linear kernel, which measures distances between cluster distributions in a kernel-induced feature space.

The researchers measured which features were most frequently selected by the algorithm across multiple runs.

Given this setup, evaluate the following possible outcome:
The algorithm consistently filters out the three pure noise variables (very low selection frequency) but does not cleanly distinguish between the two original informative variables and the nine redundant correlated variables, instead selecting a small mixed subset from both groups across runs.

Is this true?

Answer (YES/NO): NO